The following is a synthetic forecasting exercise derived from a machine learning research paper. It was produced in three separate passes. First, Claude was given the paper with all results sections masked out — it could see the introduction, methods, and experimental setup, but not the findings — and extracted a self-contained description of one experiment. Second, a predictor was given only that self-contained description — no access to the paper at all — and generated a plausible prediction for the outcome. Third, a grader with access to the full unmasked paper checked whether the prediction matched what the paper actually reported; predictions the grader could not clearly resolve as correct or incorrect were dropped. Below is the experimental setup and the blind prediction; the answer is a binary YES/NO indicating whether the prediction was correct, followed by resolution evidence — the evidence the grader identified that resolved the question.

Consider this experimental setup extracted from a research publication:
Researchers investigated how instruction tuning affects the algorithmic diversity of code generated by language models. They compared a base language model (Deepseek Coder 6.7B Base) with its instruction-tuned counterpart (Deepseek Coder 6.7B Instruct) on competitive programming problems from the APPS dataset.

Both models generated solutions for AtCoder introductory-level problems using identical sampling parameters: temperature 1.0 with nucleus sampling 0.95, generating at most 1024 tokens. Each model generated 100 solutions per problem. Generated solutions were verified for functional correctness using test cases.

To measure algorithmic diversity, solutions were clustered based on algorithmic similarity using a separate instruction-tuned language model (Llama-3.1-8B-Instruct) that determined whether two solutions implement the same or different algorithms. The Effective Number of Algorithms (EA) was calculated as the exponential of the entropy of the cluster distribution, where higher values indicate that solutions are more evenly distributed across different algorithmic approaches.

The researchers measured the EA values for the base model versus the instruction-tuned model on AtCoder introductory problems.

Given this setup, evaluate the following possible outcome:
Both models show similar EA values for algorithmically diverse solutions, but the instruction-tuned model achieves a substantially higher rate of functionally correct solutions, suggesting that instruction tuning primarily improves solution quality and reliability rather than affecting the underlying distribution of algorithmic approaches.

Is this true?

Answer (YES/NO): NO